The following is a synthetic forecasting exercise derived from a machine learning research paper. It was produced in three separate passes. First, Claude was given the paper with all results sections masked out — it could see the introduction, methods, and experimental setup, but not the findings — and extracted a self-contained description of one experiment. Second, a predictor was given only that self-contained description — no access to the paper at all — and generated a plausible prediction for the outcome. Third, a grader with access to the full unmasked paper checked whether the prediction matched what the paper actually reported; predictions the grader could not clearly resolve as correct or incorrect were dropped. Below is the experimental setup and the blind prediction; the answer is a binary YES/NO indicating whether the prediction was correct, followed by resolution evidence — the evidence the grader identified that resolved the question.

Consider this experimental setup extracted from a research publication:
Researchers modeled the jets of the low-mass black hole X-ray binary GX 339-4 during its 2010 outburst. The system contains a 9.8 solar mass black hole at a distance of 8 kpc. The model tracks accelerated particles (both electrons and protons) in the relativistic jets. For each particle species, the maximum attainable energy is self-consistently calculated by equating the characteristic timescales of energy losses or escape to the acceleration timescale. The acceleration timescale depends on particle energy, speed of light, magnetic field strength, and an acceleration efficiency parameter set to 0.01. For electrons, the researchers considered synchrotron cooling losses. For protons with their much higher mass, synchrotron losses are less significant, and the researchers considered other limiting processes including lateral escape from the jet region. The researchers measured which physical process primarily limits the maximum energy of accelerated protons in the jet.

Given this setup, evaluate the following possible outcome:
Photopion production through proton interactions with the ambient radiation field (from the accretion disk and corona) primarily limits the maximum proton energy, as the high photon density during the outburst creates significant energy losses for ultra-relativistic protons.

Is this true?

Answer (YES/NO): NO